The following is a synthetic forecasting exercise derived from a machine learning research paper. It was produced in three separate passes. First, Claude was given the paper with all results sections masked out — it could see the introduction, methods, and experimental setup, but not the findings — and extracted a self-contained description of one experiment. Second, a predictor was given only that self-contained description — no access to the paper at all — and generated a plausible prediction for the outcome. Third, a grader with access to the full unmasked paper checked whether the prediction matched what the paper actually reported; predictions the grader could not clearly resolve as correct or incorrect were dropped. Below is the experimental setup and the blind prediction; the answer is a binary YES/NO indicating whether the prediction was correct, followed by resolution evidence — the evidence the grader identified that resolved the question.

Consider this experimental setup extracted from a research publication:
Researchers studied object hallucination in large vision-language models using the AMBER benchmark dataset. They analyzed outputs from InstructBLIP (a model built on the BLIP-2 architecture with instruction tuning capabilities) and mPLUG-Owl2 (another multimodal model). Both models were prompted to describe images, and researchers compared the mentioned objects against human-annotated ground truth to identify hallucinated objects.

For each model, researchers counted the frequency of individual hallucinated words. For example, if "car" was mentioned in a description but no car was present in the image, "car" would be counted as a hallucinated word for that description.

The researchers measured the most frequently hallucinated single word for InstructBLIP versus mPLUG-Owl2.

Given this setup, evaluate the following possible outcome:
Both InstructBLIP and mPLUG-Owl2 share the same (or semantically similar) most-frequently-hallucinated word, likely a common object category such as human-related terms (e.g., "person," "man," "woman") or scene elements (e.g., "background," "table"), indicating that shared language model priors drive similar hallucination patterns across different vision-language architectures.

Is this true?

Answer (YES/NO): YES